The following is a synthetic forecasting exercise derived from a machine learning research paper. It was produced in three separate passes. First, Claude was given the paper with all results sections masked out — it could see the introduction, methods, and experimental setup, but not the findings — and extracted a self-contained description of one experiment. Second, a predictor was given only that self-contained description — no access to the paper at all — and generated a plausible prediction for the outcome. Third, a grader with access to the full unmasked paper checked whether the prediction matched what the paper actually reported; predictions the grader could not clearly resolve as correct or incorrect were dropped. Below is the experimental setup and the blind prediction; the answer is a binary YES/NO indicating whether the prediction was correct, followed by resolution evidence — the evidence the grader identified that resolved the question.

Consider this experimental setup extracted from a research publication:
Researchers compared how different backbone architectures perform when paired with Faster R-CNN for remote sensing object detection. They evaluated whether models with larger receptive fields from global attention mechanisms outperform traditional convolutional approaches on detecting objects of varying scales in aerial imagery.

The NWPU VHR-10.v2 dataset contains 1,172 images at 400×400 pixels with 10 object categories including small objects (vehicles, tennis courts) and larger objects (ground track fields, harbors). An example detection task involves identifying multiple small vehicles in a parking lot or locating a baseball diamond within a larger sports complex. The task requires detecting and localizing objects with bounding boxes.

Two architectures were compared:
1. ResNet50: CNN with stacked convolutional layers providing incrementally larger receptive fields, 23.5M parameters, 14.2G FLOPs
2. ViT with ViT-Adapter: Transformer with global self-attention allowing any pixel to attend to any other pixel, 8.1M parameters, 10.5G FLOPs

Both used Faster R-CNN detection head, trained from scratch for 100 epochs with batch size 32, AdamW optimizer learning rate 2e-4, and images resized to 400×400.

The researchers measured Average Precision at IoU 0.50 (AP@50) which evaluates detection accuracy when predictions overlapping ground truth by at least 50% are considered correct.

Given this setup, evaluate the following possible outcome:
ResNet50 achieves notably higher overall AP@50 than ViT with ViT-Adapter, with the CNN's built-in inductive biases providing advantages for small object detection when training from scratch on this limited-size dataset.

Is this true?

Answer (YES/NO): NO